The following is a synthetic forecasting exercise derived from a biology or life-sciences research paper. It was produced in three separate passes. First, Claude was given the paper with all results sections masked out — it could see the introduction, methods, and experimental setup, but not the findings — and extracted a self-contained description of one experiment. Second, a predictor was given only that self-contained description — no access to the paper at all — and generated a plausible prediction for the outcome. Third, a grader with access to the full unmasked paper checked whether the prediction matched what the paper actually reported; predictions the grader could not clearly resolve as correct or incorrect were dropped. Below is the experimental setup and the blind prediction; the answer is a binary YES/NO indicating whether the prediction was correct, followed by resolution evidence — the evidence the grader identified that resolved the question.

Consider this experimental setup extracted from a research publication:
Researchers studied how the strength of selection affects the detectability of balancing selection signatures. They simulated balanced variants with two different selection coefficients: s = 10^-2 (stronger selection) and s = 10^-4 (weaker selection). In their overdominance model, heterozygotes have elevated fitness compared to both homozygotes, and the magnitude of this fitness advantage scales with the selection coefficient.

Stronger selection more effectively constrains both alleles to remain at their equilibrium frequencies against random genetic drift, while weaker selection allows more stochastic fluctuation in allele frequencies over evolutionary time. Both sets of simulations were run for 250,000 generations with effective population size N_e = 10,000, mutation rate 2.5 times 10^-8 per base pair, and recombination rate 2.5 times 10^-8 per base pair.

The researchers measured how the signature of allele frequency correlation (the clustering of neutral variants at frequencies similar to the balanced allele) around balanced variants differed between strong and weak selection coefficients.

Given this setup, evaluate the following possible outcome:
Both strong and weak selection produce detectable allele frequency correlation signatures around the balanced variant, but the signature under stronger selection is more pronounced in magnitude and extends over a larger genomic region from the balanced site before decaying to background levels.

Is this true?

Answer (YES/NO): NO